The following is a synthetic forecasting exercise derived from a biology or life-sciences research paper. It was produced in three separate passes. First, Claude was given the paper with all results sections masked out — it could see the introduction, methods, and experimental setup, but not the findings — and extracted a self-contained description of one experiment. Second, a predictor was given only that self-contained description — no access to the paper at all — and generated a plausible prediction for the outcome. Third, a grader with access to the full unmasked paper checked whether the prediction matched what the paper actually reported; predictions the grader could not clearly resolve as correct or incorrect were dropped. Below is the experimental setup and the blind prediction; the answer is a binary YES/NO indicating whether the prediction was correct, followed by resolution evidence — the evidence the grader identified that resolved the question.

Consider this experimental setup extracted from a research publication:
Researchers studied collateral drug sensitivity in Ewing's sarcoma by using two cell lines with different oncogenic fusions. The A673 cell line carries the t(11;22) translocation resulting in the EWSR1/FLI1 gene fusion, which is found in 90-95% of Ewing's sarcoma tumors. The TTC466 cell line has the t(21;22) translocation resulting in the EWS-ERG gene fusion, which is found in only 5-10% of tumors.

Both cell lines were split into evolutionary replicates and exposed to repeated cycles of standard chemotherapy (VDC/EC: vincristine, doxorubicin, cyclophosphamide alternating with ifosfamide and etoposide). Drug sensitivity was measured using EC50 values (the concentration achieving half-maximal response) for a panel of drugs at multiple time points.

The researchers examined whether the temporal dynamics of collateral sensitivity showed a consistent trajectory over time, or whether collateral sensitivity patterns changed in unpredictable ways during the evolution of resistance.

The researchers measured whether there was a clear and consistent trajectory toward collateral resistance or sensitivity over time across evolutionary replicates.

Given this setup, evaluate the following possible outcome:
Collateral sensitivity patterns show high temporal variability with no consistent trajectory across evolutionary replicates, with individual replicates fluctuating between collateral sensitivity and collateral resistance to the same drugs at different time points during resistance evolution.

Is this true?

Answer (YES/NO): NO